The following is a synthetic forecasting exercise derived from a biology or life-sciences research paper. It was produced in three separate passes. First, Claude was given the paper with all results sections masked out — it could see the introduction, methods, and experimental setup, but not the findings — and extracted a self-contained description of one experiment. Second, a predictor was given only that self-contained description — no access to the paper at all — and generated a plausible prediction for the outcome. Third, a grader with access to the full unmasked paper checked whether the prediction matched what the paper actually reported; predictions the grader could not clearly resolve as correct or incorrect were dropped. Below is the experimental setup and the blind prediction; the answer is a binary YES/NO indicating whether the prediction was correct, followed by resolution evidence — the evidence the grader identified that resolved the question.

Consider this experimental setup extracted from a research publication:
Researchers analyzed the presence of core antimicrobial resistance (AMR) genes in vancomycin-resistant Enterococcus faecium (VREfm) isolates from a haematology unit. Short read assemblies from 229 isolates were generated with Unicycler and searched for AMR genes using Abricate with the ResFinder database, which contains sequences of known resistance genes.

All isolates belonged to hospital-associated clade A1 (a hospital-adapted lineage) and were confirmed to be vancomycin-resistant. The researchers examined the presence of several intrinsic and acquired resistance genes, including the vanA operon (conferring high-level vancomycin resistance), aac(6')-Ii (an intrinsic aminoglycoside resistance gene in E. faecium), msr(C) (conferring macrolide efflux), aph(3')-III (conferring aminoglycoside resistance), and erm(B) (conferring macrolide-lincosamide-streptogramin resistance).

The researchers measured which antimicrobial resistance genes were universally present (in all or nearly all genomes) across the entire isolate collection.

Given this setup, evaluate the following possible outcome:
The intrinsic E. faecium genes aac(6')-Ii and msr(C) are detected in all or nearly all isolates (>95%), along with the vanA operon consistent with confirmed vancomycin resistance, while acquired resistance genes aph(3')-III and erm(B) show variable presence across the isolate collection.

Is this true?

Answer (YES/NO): NO